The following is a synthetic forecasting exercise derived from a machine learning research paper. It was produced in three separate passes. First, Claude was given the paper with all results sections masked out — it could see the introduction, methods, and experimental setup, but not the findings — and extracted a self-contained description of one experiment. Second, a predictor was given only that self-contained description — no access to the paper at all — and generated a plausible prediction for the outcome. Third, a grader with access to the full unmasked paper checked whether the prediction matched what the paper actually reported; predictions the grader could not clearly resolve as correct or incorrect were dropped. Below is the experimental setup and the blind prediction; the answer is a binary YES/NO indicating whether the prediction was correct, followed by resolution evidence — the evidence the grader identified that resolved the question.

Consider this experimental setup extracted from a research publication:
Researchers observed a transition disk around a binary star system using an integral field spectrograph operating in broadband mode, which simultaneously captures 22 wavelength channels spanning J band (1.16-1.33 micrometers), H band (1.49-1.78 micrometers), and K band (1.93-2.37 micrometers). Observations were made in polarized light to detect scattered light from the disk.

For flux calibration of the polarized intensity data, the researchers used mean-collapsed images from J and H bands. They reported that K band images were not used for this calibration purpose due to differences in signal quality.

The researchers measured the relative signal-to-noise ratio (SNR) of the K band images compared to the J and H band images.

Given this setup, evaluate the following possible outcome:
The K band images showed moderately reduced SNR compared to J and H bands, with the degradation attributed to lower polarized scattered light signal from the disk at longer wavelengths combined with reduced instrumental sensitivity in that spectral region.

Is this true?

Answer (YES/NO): NO